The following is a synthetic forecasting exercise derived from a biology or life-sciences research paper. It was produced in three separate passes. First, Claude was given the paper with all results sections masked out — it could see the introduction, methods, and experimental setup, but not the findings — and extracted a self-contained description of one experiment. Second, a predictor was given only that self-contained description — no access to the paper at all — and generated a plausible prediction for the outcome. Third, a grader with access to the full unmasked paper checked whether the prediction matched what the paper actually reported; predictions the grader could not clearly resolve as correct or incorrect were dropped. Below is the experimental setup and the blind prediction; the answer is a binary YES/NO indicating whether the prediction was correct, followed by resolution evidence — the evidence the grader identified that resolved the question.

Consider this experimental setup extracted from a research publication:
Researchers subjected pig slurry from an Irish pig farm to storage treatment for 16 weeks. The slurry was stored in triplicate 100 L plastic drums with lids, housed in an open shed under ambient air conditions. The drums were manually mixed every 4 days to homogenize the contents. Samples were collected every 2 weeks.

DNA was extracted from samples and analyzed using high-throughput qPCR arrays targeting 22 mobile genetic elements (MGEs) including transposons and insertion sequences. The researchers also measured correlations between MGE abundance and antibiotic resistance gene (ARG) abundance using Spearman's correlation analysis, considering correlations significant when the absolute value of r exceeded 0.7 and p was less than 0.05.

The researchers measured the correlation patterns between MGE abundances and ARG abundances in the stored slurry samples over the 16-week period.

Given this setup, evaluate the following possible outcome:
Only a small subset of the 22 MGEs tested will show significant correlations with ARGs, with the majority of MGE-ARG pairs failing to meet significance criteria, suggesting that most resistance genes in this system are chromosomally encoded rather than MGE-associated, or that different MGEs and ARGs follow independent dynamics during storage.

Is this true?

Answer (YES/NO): NO